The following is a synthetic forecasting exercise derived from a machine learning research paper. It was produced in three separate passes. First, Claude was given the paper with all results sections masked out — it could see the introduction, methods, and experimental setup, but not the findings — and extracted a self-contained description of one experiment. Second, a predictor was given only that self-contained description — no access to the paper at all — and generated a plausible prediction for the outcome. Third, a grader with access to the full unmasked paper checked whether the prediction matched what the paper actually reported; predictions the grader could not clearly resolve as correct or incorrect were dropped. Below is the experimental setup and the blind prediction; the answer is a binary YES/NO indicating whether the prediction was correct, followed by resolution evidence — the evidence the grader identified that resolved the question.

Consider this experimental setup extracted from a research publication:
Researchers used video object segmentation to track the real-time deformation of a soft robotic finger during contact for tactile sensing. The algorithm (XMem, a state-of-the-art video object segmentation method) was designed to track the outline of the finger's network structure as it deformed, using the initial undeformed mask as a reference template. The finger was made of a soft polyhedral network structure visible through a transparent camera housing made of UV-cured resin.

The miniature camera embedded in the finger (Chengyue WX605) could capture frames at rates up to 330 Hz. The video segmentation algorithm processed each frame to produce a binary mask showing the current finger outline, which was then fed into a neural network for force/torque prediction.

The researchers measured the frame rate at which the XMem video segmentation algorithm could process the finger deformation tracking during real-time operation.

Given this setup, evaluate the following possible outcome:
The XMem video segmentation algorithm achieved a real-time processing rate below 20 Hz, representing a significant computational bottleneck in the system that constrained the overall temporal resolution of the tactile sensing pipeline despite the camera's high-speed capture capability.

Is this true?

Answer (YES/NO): NO